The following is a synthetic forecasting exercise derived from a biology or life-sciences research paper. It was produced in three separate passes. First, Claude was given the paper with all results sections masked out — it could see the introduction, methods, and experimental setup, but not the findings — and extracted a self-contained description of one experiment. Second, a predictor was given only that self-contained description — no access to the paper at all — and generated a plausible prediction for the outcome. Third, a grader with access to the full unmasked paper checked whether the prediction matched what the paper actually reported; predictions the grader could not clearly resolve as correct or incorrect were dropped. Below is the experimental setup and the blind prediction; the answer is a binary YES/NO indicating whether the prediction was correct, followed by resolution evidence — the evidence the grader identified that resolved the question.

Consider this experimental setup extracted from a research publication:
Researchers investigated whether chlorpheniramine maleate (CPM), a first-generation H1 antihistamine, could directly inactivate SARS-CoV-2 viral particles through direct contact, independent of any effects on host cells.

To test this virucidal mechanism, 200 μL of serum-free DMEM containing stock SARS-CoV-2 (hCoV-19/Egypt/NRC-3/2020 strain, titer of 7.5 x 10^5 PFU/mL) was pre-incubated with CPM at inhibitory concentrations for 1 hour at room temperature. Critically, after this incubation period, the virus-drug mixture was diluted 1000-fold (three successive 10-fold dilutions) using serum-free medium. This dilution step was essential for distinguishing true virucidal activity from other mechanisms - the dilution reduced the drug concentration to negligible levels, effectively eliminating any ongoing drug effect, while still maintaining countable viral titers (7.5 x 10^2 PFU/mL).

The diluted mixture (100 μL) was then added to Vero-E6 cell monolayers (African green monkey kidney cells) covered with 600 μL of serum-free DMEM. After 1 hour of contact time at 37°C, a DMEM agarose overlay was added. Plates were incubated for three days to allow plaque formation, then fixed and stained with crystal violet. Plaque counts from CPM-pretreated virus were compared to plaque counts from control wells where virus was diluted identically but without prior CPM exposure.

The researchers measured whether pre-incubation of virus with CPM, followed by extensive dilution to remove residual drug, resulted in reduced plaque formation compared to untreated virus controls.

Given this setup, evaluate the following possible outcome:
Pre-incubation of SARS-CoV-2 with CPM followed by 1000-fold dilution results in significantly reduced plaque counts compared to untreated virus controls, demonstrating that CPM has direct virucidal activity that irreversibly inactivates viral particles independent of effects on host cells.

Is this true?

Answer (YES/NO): YES